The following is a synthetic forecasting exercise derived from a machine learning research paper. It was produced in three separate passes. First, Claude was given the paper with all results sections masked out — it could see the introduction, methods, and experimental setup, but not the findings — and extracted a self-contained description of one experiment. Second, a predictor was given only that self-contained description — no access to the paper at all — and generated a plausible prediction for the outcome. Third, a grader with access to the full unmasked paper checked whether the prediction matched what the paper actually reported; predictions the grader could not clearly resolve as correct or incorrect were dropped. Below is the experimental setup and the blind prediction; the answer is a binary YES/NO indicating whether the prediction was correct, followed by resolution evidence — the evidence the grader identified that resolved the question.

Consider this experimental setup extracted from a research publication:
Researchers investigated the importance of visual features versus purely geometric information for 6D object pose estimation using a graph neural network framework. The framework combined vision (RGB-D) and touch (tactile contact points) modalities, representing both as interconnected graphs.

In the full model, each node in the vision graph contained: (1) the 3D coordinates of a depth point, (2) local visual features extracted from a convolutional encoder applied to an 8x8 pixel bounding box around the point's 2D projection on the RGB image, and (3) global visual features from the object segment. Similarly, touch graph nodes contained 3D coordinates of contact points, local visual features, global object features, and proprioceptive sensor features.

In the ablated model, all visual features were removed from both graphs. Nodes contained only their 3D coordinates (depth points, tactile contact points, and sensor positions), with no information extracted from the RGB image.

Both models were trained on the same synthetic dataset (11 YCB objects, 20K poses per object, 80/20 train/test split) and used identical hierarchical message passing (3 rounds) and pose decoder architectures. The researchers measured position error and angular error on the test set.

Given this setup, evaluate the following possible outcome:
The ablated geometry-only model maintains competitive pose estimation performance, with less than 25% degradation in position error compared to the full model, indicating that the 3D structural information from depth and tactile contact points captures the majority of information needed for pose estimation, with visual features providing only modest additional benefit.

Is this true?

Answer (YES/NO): YES